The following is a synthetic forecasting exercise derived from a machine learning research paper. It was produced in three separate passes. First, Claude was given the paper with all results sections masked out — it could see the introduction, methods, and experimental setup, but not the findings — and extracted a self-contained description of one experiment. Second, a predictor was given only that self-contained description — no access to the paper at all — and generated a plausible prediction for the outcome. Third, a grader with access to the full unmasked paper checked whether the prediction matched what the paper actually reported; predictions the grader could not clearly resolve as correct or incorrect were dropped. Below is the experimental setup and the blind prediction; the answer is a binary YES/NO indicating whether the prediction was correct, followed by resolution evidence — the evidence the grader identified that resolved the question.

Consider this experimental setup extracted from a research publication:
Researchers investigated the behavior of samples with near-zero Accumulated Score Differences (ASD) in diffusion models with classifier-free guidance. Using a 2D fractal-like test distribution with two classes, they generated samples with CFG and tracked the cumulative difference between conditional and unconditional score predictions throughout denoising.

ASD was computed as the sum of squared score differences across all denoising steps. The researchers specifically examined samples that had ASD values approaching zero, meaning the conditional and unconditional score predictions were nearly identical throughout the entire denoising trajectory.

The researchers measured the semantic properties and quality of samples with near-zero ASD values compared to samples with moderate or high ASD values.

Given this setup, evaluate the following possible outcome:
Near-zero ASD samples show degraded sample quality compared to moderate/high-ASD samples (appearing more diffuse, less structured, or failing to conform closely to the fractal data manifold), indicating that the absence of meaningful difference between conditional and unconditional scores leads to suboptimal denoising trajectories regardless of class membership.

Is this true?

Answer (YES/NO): YES